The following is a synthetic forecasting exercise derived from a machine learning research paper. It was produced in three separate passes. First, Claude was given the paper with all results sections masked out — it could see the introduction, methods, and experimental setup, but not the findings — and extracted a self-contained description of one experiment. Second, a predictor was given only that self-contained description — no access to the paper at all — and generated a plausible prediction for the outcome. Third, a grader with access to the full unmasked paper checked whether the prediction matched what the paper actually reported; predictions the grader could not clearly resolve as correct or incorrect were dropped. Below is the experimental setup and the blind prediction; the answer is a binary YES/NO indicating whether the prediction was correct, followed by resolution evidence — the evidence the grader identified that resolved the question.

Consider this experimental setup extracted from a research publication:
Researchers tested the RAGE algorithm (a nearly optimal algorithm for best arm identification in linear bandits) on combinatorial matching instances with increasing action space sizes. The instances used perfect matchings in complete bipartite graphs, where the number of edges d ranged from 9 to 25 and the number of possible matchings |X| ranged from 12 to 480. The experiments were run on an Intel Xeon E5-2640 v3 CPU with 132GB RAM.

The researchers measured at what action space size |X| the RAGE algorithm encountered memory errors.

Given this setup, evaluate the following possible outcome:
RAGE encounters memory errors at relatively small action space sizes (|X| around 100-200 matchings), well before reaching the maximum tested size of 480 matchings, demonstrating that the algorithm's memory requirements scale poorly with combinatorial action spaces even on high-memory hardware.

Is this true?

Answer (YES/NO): NO